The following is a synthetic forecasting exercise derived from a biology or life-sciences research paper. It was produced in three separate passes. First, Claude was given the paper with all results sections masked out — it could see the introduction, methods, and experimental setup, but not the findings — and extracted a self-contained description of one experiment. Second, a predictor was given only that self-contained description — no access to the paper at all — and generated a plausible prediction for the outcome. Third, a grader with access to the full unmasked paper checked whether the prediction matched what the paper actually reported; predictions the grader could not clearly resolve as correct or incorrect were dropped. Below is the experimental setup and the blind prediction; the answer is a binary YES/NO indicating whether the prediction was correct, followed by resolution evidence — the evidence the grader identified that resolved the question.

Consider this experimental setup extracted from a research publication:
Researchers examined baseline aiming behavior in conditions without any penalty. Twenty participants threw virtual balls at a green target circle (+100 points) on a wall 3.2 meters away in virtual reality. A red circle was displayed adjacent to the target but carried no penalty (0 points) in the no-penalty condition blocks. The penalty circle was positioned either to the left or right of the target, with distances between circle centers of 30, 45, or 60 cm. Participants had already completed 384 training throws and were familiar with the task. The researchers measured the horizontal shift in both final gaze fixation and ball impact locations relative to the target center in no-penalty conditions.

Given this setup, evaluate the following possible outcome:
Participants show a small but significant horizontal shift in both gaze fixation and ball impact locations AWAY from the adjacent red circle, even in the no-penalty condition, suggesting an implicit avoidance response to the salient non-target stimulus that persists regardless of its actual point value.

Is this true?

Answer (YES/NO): NO